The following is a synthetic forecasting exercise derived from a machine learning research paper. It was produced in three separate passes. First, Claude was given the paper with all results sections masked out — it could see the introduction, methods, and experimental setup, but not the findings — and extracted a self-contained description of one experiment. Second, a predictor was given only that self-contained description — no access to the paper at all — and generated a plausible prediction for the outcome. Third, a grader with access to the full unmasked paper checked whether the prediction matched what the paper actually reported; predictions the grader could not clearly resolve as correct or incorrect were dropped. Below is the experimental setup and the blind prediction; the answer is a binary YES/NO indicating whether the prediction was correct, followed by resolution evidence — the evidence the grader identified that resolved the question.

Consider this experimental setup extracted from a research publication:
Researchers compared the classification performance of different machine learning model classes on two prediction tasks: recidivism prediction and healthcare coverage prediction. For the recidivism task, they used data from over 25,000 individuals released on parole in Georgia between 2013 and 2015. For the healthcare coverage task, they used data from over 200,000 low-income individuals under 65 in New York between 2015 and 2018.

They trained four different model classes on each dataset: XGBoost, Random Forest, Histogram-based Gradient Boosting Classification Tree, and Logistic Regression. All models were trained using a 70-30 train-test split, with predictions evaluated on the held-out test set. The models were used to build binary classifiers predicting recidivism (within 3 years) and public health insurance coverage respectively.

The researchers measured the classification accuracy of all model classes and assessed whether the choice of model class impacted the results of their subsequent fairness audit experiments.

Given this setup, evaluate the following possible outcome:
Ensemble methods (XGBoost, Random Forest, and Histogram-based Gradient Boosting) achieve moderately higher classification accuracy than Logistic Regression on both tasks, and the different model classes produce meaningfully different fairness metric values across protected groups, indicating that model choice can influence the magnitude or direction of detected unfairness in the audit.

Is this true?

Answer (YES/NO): NO